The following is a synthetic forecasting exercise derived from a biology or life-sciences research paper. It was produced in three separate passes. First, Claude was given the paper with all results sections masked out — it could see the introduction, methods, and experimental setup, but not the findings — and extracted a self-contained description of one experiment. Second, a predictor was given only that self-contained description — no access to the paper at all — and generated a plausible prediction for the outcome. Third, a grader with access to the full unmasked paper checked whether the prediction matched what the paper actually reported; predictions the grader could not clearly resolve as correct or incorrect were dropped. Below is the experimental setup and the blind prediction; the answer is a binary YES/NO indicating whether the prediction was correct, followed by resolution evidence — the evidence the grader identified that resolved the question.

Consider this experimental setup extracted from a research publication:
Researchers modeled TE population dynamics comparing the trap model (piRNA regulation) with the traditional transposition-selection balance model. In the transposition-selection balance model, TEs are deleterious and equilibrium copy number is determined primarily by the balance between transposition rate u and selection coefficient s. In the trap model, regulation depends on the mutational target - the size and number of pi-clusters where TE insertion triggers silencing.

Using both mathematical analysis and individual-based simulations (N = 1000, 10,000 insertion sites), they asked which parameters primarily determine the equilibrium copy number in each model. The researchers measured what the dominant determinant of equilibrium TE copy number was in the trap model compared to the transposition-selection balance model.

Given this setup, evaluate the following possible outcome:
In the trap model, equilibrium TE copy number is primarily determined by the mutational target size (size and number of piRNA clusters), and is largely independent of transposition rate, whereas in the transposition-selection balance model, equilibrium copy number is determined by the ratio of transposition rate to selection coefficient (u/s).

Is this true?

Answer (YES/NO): YES